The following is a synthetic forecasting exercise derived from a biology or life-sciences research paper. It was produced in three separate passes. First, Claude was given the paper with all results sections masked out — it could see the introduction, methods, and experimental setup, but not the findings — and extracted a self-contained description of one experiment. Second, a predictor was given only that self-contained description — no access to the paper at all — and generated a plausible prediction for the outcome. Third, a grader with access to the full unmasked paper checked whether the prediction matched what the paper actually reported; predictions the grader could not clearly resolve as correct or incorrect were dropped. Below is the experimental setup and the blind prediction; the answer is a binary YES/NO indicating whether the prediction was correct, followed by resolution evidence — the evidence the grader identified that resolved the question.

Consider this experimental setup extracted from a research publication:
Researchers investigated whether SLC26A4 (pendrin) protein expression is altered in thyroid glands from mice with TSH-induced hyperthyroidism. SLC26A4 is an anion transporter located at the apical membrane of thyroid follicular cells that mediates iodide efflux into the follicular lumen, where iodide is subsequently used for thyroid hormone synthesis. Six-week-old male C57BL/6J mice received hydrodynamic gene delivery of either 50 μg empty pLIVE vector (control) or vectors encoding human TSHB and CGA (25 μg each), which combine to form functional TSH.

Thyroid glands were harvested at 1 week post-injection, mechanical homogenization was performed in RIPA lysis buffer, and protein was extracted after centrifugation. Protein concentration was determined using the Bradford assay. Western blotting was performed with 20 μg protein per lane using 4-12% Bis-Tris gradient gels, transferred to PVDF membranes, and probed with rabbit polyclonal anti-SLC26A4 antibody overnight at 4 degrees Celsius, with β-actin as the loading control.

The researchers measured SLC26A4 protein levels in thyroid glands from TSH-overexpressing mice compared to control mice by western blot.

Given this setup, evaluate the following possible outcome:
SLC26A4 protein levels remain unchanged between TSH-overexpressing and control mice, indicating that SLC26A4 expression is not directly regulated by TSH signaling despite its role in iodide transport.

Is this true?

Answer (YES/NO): NO